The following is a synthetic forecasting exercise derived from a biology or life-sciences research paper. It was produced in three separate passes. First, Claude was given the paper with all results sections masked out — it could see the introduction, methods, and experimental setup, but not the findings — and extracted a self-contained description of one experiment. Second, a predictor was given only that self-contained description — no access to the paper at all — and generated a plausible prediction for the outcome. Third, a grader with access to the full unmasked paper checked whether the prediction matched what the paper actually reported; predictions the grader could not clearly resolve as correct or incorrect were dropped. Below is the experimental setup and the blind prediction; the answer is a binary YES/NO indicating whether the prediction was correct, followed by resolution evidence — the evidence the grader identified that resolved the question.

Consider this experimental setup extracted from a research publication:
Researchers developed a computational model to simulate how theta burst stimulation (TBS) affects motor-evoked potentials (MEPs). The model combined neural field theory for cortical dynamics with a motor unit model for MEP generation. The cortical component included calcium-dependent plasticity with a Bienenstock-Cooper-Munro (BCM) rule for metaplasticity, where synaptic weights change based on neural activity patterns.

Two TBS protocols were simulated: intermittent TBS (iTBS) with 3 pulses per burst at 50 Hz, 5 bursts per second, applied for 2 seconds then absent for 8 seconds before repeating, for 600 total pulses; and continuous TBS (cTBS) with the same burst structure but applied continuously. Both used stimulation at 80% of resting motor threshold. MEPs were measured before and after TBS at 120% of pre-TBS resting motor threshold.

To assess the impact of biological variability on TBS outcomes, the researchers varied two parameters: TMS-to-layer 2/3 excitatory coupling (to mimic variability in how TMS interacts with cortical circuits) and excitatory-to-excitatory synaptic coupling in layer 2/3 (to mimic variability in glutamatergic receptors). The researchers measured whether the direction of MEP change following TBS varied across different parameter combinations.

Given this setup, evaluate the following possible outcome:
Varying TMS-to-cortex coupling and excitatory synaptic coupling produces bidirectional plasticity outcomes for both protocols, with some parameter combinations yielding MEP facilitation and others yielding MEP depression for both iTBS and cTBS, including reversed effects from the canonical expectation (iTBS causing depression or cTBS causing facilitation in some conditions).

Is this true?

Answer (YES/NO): YES